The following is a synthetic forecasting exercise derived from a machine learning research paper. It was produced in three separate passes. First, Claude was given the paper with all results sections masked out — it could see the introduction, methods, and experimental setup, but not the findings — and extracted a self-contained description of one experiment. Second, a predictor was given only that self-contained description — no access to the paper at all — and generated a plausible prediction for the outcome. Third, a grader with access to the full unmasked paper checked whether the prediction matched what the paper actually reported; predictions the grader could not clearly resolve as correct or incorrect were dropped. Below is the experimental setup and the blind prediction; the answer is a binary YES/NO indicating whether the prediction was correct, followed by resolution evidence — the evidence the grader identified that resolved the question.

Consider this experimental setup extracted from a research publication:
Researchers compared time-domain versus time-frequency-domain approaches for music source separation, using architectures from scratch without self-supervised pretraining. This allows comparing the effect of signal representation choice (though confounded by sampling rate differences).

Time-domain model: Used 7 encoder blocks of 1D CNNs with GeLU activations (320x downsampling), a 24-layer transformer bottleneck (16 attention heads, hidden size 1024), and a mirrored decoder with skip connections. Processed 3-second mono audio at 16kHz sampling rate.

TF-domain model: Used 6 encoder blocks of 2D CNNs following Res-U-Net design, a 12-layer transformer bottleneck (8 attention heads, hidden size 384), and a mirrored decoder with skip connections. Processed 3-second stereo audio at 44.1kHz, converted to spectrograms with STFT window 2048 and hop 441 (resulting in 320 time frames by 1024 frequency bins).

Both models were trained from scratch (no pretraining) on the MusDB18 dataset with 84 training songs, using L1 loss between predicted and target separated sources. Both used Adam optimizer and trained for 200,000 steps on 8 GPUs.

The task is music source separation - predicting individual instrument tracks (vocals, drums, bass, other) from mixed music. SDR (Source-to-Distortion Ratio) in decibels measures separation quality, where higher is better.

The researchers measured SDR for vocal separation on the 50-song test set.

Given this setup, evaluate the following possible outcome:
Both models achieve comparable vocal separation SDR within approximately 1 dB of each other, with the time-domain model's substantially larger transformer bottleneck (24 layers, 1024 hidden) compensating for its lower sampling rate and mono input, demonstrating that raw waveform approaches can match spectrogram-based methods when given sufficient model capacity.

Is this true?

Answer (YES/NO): NO